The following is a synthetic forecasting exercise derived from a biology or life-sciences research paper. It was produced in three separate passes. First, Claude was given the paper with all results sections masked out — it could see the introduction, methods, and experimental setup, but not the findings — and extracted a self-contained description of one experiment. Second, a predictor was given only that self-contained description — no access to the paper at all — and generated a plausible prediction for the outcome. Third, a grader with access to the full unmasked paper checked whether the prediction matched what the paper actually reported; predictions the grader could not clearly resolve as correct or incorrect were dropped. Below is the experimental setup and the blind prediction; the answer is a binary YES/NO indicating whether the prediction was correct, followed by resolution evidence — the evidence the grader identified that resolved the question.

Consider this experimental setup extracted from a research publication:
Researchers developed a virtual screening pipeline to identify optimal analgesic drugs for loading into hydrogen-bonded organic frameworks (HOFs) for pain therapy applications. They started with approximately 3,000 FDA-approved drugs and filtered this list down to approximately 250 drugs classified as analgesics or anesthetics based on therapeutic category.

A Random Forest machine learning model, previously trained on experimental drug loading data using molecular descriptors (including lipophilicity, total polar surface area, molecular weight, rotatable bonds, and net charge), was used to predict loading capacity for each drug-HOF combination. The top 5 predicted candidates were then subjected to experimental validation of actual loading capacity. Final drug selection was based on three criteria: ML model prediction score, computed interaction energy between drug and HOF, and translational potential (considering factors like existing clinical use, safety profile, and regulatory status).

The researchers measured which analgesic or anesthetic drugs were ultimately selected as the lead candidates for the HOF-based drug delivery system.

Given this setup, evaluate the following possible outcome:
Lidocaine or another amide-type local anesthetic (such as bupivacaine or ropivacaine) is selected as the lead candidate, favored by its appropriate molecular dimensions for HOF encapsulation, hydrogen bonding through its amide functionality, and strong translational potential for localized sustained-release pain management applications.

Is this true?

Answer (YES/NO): YES